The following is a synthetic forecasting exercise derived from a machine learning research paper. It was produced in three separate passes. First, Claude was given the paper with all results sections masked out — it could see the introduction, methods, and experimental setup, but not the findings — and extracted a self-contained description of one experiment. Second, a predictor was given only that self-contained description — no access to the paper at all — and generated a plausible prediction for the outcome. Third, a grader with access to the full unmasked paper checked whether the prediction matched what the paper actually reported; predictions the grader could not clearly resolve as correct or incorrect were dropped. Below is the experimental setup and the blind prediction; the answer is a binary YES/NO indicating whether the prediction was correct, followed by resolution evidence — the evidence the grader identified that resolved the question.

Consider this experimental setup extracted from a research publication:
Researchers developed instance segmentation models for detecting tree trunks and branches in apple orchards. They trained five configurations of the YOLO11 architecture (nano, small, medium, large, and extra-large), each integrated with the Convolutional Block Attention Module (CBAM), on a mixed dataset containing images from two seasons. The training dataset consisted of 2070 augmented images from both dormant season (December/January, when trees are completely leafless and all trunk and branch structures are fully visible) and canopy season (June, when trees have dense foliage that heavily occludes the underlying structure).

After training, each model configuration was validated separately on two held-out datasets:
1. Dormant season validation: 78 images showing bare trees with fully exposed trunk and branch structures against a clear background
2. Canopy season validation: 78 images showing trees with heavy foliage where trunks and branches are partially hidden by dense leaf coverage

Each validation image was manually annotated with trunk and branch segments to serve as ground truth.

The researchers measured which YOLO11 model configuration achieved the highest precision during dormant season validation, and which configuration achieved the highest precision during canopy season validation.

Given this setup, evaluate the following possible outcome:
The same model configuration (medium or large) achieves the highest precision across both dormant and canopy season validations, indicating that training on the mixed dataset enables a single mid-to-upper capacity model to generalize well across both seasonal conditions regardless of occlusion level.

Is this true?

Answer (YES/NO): NO